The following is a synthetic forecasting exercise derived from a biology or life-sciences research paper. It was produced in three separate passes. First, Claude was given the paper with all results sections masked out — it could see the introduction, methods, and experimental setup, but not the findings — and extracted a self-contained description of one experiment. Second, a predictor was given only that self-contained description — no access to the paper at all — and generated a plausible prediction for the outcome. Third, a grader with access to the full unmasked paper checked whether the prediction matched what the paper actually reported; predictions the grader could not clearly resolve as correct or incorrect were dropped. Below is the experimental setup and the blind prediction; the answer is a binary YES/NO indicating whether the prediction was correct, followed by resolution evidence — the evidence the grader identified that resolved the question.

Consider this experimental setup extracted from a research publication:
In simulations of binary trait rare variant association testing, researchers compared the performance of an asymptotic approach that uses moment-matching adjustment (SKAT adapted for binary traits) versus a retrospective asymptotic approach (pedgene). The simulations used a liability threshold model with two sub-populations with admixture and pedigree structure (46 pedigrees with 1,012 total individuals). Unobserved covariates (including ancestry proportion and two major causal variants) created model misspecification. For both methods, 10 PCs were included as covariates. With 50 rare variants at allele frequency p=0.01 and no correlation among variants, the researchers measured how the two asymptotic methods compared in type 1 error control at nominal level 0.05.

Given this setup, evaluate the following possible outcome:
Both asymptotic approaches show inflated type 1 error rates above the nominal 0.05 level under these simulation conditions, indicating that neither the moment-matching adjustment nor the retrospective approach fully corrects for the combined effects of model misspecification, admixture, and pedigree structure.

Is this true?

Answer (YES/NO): NO